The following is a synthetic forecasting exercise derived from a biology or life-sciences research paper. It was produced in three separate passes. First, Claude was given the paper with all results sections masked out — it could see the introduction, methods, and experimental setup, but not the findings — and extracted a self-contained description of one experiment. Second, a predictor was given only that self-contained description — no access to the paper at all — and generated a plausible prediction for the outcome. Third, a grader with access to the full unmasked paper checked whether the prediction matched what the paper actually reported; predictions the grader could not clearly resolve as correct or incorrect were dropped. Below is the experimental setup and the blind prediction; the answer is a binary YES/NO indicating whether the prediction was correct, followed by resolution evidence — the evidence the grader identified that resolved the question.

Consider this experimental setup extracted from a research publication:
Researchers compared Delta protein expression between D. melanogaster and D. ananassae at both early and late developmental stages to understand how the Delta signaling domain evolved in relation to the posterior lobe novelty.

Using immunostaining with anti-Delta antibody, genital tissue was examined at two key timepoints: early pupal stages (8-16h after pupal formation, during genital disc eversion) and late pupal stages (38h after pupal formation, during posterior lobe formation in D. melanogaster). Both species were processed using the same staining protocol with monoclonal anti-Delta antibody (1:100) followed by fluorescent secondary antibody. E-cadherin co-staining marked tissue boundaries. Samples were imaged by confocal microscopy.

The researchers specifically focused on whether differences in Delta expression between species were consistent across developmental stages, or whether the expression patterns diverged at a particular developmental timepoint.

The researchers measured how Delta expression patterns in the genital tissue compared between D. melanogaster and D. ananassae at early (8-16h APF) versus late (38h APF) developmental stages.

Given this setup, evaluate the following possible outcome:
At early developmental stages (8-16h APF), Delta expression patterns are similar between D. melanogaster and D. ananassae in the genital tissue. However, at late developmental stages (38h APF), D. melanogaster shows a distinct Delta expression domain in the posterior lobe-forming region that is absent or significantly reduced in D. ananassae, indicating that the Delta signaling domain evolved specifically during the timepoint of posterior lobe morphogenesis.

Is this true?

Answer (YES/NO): YES